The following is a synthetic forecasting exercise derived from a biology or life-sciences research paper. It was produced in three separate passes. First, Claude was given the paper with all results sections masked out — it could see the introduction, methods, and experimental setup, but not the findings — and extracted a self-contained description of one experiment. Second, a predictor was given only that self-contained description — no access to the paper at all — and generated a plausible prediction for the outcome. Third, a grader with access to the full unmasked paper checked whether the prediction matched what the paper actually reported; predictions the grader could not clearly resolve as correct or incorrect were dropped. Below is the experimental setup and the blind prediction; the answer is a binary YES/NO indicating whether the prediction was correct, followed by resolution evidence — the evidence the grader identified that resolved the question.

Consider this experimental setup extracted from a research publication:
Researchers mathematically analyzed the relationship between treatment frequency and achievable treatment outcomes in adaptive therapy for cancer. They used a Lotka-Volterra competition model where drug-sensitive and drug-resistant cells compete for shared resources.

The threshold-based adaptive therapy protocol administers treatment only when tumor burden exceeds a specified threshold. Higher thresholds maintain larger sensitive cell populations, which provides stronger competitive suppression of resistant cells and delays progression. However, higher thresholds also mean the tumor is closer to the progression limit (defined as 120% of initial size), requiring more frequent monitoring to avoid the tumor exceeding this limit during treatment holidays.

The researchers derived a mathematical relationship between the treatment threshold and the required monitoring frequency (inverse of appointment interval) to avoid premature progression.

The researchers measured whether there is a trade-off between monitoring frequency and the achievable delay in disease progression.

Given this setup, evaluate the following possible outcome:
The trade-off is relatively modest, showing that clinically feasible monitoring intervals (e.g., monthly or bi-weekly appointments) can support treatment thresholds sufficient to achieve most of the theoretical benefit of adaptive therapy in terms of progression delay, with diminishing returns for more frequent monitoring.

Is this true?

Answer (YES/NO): NO